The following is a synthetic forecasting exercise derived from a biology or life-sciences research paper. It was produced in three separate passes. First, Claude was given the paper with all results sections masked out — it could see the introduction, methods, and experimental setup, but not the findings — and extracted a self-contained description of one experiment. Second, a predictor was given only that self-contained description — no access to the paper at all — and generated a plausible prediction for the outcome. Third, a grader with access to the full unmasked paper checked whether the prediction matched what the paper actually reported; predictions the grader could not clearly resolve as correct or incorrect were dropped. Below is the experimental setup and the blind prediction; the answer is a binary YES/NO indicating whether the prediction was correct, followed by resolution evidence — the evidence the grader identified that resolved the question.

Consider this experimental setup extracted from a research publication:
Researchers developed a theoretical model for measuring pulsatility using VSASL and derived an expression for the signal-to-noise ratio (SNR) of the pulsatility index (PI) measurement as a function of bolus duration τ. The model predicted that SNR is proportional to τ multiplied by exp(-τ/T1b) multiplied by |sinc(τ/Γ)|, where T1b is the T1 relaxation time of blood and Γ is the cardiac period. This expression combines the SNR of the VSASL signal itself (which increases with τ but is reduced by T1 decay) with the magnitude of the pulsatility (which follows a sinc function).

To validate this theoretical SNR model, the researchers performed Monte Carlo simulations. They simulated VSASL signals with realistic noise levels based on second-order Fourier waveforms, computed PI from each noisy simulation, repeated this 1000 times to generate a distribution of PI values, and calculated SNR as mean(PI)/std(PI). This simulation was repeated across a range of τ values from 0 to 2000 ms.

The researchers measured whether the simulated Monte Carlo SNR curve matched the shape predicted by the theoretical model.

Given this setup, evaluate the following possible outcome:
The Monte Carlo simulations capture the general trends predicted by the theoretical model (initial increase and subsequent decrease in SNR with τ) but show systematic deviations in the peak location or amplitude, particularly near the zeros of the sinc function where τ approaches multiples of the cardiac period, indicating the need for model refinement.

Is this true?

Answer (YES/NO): NO